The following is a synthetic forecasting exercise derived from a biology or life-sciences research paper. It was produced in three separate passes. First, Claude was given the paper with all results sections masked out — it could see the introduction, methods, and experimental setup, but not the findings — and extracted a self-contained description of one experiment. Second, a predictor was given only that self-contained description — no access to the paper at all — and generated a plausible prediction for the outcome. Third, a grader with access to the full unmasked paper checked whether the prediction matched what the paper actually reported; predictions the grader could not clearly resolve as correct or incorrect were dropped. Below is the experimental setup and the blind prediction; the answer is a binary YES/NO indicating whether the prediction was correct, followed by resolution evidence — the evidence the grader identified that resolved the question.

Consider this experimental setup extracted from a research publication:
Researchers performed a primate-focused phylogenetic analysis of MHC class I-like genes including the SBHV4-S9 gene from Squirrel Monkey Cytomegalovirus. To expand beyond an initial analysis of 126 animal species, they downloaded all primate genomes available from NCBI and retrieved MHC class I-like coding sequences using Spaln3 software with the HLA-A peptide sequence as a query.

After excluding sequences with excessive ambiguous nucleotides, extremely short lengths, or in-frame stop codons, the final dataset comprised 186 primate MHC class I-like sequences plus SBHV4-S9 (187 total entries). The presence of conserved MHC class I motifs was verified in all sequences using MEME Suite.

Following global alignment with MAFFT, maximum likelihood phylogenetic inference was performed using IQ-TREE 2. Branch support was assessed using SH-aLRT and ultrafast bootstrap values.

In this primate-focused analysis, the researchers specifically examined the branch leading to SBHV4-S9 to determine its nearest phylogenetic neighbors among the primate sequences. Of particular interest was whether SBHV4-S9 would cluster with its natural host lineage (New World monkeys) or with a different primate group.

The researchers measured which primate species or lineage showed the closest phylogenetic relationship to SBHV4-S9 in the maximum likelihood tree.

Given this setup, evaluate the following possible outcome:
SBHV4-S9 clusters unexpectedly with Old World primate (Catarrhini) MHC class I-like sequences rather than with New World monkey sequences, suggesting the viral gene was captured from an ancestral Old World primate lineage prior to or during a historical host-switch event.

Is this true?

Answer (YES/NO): YES